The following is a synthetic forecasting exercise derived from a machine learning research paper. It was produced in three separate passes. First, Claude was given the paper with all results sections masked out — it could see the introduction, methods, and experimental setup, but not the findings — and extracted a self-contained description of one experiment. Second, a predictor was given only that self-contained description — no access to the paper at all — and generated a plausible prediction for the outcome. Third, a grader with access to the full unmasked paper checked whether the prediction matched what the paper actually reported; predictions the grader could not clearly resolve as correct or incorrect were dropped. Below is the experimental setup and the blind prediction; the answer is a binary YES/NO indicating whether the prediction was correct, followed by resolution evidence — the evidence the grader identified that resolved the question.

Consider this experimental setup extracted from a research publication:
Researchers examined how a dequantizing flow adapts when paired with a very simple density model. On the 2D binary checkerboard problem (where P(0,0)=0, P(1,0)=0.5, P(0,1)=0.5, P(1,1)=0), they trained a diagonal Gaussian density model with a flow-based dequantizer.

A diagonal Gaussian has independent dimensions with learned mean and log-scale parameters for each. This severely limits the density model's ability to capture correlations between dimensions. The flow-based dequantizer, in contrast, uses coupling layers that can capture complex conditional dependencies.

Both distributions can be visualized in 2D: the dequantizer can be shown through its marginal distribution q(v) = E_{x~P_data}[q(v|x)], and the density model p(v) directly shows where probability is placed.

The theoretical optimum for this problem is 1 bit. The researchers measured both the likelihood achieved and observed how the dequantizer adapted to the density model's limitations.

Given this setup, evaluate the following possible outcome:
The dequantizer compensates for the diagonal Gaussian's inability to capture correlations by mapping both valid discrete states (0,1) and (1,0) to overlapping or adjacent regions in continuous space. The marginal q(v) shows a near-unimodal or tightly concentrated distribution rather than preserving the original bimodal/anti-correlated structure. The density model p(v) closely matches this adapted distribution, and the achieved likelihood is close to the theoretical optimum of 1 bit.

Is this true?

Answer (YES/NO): NO